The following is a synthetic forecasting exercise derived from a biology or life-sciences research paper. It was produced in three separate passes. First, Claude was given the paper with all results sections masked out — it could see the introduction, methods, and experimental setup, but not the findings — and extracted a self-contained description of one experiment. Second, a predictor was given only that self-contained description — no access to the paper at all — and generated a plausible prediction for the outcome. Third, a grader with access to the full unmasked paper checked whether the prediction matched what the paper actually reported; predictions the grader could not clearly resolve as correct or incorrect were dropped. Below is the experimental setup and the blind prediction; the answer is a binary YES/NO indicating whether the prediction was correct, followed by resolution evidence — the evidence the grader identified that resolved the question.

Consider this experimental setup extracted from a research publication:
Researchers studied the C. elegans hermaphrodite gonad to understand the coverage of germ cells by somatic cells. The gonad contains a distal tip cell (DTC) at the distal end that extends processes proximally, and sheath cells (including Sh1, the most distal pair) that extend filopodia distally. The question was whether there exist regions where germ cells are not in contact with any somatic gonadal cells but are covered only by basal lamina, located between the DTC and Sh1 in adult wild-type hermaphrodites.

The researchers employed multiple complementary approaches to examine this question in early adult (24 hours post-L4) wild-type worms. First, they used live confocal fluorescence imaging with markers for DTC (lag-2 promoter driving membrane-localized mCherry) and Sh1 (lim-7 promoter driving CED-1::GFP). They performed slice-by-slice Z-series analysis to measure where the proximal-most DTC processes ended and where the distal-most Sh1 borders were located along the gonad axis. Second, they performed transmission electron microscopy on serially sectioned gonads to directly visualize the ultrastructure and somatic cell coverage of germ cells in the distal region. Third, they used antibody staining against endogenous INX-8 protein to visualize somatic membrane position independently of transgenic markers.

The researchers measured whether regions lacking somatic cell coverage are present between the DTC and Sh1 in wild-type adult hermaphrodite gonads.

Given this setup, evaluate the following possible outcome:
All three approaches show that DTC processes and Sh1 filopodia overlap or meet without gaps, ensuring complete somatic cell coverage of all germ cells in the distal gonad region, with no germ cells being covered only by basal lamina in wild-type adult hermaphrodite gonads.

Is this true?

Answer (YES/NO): NO